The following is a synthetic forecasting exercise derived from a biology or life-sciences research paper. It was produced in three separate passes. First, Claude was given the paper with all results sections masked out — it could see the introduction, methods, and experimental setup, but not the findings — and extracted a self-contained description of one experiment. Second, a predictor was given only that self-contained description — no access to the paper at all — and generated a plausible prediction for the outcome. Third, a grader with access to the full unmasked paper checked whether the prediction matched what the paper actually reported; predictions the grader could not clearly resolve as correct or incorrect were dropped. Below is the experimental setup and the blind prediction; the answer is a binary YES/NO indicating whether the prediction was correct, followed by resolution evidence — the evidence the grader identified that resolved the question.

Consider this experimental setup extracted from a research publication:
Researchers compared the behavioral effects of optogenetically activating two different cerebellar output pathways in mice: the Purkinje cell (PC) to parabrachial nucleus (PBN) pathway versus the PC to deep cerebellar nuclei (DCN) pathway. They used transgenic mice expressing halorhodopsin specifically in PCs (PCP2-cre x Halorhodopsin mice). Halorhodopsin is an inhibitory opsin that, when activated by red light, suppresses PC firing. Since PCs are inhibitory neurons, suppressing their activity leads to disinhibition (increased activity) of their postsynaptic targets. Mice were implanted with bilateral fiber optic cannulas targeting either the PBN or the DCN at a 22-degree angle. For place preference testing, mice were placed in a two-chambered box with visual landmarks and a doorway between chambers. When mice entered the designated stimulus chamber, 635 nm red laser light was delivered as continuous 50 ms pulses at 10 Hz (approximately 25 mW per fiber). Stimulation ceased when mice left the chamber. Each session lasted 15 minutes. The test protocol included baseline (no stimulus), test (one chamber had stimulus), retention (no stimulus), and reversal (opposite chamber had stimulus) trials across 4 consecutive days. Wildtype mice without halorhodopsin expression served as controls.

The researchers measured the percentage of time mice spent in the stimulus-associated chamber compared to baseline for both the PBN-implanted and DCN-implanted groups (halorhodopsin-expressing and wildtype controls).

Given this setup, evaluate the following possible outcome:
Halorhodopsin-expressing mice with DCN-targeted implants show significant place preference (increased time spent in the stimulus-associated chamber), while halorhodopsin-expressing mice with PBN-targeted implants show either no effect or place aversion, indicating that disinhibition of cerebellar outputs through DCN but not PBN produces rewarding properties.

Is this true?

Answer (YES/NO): NO